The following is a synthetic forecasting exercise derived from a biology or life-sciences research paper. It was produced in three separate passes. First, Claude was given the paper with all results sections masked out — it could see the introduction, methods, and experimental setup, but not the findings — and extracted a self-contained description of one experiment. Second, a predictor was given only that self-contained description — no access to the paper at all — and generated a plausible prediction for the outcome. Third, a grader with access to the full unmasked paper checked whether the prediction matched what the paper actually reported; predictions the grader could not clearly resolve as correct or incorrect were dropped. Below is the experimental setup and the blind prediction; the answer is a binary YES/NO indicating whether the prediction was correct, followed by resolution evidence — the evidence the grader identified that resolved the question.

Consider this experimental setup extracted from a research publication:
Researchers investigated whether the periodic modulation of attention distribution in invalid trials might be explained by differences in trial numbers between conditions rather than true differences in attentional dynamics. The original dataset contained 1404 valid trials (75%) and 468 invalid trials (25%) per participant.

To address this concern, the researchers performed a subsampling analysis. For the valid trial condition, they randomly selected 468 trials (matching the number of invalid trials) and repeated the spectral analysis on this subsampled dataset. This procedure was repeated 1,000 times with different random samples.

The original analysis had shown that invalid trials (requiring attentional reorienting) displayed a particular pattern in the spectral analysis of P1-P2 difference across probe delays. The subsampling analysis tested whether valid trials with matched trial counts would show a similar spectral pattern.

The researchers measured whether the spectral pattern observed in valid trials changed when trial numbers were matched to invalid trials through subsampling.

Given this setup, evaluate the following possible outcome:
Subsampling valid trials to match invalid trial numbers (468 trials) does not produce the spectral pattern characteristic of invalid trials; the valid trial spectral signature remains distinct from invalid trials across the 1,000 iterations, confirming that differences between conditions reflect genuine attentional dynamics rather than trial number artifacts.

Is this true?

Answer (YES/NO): YES